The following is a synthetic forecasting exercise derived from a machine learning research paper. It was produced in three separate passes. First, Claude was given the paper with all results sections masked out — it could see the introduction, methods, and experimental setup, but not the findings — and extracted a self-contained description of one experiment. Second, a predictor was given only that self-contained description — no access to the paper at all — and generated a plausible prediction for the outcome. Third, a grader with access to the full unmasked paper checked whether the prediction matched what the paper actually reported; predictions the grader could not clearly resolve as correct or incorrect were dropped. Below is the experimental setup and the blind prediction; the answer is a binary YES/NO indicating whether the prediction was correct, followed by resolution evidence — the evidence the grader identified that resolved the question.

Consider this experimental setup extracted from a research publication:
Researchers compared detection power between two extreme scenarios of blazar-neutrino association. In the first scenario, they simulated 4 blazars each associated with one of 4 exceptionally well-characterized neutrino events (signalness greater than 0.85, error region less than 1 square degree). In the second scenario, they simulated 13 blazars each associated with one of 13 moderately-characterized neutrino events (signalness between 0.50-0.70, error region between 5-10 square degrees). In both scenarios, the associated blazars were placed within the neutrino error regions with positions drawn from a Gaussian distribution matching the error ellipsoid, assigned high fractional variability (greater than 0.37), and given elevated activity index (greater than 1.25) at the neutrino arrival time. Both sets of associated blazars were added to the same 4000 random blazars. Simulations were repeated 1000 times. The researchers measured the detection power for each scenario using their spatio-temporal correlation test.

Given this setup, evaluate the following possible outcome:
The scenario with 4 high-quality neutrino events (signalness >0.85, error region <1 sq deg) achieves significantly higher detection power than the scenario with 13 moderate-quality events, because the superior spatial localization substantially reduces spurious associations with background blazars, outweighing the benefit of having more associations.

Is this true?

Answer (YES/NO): NO